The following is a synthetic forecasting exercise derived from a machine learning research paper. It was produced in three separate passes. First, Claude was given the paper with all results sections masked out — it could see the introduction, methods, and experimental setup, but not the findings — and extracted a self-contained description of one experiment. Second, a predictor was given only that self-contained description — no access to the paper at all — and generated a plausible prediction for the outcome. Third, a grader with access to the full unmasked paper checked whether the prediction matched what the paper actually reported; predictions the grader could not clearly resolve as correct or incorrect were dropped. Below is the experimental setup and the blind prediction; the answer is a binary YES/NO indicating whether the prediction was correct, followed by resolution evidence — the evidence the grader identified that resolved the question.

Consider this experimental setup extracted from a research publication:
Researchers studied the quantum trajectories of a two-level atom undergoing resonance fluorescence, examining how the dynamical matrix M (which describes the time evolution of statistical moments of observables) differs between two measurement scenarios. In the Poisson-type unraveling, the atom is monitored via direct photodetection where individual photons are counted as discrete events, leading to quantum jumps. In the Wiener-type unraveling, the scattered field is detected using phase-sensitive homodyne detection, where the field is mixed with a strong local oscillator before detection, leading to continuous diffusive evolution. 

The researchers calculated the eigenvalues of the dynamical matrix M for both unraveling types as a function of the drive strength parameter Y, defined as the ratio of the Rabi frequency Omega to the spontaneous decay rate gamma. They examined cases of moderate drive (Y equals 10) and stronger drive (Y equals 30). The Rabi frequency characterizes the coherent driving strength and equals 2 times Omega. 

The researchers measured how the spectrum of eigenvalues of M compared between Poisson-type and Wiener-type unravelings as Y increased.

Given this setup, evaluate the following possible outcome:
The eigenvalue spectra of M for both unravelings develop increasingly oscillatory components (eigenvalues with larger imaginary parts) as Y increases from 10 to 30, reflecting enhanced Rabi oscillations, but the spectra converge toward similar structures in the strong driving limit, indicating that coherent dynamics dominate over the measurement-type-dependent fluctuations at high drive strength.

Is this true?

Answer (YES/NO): NO